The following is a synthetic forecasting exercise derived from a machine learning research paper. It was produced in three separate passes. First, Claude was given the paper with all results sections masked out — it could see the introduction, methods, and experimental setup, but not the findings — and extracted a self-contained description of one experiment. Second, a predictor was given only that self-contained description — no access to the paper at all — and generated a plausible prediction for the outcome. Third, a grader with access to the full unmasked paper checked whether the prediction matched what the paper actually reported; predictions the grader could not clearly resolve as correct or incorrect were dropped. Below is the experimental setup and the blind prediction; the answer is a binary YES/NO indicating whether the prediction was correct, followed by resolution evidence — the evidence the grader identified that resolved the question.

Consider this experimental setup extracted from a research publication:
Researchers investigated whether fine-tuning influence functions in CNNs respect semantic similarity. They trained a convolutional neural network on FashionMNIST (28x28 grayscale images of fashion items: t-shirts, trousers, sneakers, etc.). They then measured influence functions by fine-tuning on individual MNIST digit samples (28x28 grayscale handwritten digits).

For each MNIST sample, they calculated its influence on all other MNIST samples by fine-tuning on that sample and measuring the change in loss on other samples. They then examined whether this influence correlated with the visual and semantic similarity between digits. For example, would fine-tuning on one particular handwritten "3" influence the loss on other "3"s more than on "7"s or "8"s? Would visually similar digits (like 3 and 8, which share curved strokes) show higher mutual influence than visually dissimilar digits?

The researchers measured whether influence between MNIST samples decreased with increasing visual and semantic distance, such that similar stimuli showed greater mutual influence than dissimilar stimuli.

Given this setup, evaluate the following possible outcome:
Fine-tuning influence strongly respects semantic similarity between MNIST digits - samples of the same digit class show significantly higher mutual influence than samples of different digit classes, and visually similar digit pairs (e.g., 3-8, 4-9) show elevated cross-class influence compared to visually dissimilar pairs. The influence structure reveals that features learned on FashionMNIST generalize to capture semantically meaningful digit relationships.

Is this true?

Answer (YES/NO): YES